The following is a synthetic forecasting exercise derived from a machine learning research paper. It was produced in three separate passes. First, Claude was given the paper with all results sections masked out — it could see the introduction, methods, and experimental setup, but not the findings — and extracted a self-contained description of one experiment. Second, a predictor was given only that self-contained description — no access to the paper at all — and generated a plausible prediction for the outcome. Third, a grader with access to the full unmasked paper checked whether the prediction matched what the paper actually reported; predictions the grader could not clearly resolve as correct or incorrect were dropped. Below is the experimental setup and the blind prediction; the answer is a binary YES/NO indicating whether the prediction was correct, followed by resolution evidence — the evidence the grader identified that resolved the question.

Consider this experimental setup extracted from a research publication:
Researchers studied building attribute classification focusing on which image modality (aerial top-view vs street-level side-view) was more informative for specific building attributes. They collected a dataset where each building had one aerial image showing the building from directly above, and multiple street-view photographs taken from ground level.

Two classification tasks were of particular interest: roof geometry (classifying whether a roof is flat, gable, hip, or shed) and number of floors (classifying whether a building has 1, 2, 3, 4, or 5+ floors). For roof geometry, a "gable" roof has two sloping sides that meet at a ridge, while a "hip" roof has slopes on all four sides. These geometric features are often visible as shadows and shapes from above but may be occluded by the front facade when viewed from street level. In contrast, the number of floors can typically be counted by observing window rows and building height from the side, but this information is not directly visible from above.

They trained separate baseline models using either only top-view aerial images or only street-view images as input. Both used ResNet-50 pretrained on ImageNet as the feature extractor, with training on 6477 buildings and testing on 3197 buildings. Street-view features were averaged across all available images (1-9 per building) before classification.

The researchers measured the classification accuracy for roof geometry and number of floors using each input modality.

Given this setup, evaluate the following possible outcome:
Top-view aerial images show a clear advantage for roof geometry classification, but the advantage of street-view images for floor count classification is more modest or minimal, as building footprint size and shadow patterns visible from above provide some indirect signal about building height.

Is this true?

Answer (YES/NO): NO